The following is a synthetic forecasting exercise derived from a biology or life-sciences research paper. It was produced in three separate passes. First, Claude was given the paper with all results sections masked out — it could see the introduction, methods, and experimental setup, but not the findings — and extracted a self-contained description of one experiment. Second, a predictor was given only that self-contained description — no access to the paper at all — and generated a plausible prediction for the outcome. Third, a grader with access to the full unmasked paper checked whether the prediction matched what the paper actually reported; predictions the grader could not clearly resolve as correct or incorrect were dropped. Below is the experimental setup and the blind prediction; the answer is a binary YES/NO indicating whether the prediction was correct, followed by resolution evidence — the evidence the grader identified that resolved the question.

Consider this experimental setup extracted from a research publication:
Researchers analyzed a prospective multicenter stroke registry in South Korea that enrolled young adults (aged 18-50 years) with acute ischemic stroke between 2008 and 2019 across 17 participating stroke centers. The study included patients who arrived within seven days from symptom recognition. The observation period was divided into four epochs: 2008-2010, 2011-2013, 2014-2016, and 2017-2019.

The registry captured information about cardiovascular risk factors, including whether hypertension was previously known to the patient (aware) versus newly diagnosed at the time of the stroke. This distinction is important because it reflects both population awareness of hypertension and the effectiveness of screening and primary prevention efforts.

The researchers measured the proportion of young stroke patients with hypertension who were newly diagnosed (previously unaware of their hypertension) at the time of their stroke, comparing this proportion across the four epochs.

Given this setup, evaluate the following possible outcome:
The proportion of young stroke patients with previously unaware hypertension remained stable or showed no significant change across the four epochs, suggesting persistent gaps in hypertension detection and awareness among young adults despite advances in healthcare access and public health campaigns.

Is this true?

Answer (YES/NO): YES